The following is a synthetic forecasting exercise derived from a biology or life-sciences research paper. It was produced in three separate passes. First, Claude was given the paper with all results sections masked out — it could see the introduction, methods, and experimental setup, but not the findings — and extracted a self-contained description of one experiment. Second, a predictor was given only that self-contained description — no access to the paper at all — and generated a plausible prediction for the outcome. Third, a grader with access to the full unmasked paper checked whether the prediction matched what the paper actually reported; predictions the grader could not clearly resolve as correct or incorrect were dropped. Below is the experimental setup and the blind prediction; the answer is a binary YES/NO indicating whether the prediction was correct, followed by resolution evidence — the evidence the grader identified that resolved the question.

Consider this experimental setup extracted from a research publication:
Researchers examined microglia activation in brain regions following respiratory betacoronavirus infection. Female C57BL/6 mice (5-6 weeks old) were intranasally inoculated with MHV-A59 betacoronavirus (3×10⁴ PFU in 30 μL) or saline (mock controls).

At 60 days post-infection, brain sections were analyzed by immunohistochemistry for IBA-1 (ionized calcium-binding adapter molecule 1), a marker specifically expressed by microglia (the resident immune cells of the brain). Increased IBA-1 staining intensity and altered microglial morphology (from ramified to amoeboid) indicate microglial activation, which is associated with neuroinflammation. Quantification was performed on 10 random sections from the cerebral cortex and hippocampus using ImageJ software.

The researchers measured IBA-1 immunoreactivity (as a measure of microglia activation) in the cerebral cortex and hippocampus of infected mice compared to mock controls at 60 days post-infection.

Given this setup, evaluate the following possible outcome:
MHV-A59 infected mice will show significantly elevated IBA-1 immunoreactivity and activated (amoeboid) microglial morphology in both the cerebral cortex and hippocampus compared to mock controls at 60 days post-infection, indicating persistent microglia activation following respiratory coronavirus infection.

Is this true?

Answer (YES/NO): YES